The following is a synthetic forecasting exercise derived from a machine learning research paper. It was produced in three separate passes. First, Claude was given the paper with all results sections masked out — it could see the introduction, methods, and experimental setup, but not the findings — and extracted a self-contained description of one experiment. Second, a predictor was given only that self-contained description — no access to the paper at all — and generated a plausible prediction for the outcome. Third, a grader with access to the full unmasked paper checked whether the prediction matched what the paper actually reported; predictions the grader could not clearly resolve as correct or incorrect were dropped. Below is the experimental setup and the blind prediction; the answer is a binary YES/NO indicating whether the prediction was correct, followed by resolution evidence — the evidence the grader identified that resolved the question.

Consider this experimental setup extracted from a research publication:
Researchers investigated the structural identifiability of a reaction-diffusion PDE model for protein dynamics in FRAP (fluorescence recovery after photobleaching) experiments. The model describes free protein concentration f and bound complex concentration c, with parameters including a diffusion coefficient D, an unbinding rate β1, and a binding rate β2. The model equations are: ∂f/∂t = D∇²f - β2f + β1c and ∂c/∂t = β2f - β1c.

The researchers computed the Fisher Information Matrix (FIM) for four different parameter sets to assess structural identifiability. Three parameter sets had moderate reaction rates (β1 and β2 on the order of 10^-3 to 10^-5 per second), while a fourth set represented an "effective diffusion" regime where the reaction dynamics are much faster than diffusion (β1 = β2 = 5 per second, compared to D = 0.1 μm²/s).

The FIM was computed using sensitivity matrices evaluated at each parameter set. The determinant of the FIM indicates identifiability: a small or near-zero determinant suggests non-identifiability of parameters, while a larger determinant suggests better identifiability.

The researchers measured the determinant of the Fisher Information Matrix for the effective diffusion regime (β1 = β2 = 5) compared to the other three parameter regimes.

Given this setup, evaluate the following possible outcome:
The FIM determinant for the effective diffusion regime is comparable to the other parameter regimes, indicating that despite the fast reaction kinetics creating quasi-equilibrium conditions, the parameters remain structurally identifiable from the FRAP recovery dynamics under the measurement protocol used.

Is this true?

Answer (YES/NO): NO